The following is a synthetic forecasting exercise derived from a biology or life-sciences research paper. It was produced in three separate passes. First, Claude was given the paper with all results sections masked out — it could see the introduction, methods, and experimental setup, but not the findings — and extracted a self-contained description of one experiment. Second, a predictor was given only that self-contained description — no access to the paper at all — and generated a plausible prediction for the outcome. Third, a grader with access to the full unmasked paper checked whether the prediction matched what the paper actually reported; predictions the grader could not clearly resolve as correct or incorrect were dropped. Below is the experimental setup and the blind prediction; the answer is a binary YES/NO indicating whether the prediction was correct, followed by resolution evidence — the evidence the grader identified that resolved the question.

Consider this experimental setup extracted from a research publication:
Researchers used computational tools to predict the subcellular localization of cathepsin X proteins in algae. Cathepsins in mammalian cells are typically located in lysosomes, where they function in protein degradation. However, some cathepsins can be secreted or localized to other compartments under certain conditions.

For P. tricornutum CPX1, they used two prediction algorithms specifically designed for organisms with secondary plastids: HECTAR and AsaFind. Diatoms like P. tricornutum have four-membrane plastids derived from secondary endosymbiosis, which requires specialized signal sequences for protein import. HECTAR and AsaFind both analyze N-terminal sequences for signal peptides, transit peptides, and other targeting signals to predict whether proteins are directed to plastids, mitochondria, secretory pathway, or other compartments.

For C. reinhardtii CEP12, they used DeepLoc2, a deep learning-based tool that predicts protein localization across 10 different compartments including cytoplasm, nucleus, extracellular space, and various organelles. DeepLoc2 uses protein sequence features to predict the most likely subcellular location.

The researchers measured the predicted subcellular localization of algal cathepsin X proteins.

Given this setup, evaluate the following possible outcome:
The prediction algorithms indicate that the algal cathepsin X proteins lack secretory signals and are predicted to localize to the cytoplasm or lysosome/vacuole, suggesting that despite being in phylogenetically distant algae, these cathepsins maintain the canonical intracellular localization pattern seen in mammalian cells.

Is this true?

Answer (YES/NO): NO